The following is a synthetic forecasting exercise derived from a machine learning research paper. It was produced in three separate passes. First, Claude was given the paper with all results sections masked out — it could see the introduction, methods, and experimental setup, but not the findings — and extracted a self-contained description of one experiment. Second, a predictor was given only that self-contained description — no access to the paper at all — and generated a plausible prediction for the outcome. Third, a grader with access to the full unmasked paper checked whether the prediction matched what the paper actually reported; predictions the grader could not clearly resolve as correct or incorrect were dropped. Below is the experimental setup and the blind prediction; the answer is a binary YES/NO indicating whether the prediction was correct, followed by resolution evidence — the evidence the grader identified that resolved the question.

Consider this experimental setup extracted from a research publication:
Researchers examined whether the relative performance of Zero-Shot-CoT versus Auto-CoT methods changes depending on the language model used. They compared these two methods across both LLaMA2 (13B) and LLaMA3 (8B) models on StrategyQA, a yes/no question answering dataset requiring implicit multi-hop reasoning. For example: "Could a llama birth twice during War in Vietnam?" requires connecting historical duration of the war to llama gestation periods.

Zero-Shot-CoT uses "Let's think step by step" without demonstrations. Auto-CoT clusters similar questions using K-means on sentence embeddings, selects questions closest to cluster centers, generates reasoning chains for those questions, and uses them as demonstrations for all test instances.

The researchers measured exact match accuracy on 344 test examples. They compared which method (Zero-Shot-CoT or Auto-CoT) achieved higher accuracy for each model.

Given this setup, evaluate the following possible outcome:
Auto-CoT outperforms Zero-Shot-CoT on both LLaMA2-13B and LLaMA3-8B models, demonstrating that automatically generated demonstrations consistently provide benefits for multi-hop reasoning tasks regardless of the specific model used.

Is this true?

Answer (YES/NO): NO